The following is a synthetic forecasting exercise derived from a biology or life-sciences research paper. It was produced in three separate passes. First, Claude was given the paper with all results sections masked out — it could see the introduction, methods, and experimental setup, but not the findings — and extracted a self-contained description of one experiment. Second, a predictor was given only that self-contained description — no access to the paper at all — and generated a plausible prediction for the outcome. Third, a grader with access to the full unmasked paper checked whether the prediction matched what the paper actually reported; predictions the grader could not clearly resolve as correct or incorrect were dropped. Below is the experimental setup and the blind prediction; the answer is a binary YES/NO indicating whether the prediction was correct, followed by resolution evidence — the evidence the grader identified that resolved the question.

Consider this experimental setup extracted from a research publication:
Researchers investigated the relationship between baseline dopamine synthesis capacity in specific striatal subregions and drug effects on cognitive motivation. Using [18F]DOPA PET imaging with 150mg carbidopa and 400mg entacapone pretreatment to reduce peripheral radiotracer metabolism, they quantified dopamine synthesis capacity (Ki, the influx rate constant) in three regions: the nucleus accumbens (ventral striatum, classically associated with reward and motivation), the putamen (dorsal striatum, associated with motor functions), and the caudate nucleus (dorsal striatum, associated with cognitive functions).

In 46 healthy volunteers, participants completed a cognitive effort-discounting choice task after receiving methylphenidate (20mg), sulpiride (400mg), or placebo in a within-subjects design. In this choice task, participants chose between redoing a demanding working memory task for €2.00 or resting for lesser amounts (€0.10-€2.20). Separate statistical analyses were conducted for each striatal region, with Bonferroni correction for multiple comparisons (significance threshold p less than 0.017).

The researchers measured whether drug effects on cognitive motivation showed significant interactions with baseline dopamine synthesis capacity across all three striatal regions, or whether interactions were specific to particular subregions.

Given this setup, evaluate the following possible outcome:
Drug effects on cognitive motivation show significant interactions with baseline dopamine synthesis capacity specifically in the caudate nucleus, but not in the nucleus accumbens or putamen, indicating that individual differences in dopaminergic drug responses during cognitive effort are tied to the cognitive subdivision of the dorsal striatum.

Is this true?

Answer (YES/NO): NO